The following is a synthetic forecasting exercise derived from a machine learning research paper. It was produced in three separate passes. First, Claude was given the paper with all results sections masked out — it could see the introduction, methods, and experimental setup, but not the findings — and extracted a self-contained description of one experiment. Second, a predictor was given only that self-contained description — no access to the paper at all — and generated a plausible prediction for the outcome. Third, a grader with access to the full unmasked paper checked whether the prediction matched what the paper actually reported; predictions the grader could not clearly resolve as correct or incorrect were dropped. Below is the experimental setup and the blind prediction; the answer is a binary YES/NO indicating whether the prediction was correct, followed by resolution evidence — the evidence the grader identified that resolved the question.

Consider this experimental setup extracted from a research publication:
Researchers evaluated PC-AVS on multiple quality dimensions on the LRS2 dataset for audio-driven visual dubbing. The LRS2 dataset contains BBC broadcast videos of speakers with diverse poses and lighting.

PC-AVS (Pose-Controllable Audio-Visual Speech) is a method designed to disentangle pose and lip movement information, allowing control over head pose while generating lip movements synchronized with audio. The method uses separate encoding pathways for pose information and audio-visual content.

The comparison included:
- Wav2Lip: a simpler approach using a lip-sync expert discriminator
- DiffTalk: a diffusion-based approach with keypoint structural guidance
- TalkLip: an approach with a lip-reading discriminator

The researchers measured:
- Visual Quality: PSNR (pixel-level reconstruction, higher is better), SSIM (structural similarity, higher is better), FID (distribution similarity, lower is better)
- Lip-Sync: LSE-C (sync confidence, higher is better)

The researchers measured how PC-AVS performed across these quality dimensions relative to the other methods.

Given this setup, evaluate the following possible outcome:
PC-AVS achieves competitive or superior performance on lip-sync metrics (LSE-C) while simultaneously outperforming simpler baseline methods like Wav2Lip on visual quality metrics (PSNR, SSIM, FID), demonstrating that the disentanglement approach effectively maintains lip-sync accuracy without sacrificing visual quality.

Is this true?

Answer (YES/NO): NO